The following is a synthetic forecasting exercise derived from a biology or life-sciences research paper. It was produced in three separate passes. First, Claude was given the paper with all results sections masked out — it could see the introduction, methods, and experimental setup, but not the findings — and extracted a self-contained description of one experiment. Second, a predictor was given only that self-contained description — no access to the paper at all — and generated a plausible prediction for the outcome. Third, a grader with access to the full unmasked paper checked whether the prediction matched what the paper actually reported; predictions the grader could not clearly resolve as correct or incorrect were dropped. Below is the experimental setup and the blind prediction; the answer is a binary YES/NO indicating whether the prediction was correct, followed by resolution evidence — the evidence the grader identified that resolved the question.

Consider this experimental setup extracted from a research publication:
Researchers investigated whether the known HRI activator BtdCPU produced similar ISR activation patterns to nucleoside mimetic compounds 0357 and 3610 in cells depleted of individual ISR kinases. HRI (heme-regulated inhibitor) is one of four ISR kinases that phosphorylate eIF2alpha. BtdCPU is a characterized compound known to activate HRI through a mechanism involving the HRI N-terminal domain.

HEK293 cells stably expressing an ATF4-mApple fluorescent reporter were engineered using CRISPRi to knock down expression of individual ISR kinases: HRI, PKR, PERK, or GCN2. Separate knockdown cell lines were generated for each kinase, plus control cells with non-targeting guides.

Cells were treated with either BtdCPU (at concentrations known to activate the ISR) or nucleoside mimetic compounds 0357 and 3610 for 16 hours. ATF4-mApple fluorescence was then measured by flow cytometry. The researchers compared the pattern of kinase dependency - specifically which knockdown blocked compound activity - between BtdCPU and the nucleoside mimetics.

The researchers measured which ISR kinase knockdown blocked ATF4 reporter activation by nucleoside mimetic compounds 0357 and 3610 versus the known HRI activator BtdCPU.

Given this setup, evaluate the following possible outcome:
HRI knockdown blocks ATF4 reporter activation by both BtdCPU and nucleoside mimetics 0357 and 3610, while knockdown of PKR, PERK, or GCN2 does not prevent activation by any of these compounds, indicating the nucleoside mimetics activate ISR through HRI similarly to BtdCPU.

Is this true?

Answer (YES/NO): YES